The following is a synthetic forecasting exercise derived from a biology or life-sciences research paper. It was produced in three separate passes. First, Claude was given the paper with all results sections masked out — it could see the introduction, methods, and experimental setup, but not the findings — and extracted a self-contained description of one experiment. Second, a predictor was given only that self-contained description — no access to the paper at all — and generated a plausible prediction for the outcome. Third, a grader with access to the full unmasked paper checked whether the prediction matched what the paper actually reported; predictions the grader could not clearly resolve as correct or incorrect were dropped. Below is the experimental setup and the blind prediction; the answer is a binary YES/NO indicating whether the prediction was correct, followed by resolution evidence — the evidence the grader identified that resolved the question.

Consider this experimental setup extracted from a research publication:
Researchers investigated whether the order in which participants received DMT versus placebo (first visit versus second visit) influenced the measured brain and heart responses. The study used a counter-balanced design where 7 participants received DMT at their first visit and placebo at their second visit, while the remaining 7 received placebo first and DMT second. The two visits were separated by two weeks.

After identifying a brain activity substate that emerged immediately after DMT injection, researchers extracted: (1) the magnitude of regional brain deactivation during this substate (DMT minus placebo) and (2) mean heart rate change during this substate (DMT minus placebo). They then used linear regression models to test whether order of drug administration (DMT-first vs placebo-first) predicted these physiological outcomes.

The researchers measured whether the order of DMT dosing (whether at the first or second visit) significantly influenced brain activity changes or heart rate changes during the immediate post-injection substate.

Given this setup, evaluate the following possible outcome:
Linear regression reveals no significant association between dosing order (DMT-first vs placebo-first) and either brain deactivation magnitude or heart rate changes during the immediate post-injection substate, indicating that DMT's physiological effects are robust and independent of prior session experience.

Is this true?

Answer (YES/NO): YES